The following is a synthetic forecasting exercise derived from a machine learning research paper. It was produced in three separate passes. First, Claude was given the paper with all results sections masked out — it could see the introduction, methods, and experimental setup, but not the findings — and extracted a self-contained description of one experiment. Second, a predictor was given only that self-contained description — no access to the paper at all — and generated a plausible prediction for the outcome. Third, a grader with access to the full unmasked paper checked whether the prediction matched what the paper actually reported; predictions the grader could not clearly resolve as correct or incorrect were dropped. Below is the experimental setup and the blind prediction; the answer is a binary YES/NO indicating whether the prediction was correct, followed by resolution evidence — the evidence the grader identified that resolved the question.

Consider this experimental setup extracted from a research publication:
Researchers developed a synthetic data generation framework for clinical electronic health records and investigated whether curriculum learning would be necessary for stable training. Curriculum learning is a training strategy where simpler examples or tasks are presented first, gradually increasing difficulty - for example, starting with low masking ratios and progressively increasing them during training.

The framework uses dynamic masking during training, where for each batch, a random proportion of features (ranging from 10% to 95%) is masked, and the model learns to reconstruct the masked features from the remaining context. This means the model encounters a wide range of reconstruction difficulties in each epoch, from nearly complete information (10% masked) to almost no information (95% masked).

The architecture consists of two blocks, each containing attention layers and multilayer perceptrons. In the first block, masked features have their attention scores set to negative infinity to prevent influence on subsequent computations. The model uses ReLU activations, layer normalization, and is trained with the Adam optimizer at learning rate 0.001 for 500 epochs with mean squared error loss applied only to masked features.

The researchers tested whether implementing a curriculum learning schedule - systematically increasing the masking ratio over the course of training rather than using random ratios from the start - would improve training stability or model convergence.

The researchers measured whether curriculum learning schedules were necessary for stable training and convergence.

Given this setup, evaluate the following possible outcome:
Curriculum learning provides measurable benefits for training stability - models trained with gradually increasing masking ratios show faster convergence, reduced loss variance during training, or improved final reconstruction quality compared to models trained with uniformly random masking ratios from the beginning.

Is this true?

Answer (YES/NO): NO